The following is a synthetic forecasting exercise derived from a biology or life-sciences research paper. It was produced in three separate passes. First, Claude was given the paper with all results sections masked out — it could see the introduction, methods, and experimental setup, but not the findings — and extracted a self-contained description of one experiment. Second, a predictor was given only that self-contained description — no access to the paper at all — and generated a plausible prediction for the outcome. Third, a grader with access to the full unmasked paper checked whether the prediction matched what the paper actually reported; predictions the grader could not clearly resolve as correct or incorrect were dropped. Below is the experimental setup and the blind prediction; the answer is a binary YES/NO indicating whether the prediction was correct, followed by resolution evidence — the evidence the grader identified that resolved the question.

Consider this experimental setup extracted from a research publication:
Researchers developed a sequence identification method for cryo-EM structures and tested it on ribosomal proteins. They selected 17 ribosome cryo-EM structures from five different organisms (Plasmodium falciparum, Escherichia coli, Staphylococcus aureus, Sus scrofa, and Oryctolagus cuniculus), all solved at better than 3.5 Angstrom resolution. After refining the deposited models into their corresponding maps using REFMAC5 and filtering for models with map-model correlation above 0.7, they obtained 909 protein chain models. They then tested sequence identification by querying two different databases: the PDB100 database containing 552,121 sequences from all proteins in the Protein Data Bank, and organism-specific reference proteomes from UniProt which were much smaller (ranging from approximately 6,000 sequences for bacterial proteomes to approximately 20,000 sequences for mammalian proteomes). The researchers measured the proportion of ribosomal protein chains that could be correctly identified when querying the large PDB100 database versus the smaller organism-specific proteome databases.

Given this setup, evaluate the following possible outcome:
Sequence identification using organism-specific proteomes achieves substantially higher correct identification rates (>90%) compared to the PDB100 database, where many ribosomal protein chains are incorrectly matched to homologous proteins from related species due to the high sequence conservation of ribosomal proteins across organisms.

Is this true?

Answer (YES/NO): NO